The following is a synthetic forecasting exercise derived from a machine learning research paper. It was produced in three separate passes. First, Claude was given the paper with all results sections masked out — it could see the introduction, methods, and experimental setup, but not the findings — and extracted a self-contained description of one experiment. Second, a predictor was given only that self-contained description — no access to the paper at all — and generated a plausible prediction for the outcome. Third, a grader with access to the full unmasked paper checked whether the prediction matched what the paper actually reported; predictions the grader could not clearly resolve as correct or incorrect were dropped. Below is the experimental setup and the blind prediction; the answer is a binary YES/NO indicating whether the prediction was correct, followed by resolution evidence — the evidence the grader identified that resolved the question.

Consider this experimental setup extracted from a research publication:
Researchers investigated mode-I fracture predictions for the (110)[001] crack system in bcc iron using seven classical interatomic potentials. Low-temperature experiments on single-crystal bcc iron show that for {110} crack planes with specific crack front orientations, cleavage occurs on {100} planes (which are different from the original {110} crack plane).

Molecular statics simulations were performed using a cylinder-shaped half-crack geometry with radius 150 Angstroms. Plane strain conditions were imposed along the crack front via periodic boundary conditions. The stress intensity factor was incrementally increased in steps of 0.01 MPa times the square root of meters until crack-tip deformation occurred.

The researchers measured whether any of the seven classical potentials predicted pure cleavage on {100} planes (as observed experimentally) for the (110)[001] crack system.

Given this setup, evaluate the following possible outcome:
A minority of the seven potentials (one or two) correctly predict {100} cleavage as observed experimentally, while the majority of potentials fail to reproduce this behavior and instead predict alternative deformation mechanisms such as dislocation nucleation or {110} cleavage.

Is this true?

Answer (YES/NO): NO